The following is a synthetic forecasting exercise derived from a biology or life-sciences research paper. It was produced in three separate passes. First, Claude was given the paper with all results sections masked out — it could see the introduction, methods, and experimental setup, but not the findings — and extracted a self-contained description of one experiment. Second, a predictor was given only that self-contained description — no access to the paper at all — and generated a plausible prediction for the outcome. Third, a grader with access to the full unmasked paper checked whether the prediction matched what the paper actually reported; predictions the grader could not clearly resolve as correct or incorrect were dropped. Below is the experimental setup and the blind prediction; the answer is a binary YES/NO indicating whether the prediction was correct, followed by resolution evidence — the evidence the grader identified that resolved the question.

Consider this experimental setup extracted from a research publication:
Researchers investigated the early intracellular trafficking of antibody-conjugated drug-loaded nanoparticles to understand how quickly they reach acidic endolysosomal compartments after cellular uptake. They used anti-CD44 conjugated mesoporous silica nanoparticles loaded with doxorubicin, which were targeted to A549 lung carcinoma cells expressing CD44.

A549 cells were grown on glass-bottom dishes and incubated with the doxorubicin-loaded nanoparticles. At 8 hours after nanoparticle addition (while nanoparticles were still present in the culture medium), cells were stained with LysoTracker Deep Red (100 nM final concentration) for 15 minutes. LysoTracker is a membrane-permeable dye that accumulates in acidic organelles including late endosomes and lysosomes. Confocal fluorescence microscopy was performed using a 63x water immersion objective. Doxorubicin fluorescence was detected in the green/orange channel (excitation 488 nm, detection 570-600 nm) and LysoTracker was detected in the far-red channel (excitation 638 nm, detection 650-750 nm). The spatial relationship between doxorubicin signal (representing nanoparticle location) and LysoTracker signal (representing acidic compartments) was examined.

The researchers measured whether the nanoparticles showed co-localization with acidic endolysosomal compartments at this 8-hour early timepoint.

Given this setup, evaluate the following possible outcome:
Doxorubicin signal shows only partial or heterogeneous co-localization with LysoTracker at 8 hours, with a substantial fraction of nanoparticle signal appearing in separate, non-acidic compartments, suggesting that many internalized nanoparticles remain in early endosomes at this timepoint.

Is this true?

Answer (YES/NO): NO